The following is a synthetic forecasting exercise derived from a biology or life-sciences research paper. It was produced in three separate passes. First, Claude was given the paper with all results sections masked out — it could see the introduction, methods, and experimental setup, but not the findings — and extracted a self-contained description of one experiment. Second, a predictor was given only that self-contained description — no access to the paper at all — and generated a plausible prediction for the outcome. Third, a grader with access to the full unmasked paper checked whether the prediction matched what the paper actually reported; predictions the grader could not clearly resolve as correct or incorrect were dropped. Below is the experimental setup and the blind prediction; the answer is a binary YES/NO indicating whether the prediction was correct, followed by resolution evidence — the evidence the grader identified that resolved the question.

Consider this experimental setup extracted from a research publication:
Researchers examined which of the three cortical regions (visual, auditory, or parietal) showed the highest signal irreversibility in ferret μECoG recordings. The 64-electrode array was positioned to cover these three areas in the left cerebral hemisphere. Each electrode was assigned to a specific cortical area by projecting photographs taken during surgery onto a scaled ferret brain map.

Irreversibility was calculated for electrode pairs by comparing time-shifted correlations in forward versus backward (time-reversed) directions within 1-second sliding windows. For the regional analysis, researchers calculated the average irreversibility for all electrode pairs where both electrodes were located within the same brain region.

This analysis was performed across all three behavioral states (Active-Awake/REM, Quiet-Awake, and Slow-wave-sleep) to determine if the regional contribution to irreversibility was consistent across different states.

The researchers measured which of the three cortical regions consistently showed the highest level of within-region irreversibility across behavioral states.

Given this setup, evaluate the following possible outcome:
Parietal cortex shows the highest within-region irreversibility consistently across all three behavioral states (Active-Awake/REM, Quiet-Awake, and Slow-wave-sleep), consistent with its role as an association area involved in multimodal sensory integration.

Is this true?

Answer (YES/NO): YES